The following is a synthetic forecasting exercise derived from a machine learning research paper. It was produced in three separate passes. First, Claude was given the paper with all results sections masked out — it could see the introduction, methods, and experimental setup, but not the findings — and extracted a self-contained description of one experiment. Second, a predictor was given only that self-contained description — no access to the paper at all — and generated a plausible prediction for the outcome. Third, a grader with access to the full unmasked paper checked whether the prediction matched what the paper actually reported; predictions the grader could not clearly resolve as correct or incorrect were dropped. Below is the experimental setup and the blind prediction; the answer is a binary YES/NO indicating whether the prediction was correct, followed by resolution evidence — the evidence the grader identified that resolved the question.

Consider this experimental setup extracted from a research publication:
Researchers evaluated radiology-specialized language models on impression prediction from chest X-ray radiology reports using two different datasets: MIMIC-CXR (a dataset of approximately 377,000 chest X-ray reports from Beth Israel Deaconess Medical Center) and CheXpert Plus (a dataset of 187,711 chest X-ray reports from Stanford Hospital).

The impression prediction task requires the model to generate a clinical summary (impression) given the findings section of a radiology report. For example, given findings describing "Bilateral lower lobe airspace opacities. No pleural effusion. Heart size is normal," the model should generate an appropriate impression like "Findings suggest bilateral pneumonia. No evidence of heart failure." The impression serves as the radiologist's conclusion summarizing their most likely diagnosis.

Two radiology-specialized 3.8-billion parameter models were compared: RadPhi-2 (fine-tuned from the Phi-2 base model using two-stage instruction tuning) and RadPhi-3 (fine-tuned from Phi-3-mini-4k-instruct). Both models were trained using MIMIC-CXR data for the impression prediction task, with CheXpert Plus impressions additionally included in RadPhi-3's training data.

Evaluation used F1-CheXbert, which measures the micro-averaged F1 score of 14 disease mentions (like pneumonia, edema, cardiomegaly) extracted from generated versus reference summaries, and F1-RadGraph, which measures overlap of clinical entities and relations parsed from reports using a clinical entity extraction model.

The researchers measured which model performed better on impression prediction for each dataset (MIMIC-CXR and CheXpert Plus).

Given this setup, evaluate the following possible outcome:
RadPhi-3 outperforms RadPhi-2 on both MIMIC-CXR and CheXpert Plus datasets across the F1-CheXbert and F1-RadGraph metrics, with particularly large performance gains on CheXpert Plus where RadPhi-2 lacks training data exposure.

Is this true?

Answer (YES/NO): NO